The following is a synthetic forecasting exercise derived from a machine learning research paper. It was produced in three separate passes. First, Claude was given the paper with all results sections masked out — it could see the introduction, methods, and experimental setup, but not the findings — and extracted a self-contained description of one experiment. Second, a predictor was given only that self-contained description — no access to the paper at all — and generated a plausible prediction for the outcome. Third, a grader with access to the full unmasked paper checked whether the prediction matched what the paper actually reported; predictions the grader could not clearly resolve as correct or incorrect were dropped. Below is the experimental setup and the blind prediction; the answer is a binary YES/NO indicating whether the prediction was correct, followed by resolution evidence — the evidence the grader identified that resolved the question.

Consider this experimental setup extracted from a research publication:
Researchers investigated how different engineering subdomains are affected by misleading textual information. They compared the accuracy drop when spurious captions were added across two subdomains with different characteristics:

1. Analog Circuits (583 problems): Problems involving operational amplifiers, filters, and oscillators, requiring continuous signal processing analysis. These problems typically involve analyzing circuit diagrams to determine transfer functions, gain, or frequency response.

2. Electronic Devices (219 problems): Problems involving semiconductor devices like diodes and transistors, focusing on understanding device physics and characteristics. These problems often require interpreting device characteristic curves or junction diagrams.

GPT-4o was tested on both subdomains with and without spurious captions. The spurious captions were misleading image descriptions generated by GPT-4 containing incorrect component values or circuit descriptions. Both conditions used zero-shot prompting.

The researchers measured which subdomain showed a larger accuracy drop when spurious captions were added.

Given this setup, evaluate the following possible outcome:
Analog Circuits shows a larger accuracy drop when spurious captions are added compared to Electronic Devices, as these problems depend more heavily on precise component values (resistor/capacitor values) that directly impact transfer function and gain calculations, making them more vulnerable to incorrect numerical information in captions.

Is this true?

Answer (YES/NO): NO